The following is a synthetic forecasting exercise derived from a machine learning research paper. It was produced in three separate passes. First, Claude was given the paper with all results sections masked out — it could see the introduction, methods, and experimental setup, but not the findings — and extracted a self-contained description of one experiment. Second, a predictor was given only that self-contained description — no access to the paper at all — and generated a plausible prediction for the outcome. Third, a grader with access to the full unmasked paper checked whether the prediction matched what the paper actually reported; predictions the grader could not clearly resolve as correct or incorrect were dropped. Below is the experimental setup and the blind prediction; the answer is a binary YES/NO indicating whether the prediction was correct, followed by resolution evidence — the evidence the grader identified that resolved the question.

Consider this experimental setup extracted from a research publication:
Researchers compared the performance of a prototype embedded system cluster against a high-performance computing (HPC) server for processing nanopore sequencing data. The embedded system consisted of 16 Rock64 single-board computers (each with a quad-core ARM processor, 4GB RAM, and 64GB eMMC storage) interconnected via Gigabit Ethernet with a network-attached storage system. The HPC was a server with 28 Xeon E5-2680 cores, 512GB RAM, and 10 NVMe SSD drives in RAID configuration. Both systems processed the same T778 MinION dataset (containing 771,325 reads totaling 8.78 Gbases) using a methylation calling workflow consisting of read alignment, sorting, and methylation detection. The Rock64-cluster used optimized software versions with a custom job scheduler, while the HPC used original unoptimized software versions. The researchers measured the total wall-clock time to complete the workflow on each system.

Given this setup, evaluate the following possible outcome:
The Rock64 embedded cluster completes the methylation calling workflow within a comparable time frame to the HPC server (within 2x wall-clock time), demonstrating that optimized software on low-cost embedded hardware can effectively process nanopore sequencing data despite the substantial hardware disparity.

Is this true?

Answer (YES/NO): YES